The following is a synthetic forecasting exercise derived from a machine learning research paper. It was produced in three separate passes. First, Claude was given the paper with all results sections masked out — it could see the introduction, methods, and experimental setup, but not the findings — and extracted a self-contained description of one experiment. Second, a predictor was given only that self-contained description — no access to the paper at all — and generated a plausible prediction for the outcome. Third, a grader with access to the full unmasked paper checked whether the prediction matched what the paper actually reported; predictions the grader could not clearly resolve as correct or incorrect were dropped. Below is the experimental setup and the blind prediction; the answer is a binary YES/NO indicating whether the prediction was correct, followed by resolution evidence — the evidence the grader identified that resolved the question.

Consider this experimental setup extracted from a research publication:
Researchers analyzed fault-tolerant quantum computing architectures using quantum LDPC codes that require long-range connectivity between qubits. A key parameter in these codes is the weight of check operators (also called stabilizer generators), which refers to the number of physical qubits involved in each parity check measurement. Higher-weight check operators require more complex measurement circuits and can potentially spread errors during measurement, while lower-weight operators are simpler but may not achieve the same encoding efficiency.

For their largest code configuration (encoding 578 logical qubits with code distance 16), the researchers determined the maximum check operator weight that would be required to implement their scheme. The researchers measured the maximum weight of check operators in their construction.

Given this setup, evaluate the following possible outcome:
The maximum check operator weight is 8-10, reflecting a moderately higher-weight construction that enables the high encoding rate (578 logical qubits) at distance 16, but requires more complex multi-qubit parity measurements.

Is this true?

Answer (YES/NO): NO